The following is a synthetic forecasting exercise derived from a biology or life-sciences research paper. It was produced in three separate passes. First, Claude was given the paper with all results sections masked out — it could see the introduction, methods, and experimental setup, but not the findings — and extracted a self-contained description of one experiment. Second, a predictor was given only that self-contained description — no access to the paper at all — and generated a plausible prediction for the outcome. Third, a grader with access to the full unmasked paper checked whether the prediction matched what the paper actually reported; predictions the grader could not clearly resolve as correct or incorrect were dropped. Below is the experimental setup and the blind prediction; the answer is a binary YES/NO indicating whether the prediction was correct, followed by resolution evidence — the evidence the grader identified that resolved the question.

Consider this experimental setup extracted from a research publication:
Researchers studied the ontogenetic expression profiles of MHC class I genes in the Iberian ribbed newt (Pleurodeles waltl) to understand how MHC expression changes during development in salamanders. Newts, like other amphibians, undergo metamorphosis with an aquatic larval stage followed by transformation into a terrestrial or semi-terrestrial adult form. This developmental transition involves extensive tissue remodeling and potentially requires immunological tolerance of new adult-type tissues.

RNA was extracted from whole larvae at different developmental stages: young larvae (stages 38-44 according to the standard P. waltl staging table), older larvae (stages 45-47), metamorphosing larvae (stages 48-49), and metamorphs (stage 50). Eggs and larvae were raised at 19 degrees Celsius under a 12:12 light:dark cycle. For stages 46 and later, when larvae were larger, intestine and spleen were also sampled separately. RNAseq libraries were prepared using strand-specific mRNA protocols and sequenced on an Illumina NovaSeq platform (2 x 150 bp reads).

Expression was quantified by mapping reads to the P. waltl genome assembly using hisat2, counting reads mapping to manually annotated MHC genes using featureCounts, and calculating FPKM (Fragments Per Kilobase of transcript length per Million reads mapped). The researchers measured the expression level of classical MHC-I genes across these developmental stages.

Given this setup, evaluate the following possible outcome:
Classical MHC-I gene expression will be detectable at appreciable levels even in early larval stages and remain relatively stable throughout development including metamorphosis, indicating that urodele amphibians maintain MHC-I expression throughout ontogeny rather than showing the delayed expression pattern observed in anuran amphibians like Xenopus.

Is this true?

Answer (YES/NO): NO